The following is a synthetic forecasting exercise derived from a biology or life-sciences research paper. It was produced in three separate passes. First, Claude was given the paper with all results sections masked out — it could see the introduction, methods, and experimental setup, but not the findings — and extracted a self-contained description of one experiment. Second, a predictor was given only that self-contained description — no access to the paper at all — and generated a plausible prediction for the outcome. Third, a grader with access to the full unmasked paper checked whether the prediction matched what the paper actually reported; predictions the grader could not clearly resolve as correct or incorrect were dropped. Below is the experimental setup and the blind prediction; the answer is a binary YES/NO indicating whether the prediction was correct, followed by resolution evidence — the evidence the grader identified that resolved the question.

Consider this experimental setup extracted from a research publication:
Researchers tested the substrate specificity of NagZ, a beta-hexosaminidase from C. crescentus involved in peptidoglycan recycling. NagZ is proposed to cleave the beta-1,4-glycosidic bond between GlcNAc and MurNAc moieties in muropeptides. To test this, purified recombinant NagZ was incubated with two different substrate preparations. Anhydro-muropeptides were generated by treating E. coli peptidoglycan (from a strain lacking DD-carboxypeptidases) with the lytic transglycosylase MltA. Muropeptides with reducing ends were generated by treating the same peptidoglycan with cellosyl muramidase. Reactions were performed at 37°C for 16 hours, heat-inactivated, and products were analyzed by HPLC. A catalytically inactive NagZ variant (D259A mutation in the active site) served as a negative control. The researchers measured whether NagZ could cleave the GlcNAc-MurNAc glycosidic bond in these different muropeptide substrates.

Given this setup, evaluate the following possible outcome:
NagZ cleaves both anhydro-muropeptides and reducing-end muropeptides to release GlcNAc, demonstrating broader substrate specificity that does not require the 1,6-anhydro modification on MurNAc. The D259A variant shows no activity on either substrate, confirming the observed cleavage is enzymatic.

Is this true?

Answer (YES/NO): YES